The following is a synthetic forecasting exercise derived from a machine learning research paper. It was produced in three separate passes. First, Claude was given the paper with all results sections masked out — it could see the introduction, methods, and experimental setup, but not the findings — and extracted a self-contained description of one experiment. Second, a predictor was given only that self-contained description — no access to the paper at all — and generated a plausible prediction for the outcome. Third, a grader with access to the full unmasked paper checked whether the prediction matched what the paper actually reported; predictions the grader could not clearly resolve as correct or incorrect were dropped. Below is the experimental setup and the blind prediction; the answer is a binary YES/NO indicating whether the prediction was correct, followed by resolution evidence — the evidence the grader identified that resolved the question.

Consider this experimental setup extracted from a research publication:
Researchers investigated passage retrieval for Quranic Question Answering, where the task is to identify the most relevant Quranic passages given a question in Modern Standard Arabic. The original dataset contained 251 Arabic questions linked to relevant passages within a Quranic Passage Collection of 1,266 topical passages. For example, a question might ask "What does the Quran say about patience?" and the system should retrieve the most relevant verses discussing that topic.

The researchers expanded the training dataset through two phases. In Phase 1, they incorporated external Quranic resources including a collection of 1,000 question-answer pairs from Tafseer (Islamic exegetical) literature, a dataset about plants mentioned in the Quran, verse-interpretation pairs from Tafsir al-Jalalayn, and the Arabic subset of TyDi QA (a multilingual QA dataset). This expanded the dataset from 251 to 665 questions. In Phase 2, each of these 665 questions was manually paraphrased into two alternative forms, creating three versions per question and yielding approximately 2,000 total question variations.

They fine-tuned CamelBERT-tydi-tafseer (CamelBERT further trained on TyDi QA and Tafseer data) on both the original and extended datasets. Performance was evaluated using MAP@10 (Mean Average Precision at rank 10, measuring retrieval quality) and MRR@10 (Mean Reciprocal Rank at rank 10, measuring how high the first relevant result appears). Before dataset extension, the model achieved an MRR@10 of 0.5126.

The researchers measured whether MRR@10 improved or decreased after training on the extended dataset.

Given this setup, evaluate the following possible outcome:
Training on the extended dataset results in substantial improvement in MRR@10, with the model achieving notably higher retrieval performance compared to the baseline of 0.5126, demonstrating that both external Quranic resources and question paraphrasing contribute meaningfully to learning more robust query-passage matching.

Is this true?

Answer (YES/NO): NO